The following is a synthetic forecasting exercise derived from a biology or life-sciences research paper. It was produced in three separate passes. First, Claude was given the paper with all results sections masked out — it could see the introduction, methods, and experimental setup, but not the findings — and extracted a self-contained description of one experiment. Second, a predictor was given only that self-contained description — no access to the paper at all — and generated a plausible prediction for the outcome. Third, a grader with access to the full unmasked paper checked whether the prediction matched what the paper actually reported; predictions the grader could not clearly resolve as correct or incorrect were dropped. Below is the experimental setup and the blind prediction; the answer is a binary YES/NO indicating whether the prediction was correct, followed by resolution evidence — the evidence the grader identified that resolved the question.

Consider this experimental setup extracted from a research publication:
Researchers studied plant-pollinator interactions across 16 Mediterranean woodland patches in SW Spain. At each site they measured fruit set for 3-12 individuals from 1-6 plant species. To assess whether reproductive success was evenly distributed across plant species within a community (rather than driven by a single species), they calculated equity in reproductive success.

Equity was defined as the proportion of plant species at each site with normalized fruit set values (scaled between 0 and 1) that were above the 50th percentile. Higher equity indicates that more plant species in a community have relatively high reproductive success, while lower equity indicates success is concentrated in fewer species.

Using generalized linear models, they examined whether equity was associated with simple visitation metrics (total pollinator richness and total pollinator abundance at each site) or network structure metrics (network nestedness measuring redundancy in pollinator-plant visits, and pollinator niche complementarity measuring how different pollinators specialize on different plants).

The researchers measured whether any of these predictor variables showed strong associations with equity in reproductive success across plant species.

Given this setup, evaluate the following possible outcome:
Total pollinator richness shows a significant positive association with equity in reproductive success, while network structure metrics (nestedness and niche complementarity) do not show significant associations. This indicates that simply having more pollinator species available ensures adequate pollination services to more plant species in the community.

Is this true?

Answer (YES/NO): NO